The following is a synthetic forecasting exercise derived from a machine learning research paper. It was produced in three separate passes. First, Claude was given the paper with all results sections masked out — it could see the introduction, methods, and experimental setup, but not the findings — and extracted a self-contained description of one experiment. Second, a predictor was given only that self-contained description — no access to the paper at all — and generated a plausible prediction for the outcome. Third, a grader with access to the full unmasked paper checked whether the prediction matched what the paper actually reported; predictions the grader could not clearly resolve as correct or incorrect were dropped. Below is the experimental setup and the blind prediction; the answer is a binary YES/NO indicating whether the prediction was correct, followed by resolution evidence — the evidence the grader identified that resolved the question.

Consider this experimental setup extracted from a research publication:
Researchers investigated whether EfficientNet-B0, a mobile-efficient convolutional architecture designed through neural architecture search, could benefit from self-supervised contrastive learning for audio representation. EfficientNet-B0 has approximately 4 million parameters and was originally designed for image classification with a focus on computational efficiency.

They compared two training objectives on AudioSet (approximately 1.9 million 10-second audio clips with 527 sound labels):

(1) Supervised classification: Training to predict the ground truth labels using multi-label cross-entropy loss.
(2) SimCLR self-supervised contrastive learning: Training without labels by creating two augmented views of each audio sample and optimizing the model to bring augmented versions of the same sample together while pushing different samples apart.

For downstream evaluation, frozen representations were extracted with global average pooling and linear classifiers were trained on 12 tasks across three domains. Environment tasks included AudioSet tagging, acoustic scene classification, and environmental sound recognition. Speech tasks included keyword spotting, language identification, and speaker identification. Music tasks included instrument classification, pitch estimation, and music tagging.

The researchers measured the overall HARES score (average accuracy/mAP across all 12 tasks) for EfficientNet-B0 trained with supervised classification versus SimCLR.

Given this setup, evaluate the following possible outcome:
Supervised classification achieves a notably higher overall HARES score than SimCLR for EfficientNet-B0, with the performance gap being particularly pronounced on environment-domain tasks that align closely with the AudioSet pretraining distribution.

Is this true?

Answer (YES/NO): YES